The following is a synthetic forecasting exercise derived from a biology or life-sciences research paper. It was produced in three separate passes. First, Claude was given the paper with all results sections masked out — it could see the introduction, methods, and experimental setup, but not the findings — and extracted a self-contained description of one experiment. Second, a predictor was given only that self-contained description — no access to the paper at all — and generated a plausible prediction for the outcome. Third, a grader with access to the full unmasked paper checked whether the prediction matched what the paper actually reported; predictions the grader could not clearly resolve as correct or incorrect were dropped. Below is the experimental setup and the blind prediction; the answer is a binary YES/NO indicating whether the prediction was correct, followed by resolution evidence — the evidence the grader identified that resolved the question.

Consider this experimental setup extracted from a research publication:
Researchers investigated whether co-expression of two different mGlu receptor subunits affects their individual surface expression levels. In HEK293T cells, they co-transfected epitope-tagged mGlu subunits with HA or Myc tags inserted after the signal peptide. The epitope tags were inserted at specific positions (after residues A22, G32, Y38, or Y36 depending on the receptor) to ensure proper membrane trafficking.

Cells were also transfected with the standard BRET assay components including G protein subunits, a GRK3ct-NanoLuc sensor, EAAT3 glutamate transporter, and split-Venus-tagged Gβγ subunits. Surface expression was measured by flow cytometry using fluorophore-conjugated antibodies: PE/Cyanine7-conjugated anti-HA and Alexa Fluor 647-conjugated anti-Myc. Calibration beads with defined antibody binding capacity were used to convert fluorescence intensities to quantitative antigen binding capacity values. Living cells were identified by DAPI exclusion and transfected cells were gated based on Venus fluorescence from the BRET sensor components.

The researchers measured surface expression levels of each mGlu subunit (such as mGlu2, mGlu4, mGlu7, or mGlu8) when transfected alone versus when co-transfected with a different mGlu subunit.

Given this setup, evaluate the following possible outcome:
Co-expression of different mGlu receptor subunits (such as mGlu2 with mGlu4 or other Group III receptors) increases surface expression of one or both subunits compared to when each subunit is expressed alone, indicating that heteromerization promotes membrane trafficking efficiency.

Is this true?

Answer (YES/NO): NO